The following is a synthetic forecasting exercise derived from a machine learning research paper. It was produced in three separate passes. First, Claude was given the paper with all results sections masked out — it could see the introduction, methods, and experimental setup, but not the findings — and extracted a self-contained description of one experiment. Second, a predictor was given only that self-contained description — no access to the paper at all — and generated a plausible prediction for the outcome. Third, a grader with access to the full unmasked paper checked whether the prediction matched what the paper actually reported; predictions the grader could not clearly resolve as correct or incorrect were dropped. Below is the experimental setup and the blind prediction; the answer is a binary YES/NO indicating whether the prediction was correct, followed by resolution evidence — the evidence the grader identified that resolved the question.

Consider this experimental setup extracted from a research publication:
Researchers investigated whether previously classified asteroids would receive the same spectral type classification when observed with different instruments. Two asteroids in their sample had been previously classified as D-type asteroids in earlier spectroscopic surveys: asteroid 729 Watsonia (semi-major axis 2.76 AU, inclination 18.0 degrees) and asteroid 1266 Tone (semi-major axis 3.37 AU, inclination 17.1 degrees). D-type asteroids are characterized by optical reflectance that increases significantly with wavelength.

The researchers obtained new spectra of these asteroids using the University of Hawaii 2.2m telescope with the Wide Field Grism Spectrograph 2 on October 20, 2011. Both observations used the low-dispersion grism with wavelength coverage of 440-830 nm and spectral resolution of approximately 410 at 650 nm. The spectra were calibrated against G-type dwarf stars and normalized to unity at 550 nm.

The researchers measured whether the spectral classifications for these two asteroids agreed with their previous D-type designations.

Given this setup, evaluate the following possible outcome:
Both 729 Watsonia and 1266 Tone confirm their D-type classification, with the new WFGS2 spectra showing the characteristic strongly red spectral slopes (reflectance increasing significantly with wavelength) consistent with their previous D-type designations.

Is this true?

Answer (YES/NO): YES